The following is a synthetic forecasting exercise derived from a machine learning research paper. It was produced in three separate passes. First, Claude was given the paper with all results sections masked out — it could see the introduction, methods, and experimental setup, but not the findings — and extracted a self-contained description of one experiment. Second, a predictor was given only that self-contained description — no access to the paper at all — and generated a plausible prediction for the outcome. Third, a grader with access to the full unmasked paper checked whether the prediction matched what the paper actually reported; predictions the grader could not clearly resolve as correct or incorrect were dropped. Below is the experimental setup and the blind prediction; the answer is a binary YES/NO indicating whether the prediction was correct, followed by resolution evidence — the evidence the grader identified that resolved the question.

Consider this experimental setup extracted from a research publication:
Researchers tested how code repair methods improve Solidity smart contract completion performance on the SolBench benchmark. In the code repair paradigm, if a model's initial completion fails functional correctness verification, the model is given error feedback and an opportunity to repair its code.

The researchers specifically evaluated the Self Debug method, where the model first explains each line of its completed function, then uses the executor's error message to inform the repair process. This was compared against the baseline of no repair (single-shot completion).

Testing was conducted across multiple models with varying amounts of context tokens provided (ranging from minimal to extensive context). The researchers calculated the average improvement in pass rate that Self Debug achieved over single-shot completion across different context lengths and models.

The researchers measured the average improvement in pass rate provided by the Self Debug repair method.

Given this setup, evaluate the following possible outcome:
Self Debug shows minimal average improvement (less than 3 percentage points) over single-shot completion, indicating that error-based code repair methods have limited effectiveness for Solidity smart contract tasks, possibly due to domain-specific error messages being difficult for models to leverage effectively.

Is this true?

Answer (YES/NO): NO